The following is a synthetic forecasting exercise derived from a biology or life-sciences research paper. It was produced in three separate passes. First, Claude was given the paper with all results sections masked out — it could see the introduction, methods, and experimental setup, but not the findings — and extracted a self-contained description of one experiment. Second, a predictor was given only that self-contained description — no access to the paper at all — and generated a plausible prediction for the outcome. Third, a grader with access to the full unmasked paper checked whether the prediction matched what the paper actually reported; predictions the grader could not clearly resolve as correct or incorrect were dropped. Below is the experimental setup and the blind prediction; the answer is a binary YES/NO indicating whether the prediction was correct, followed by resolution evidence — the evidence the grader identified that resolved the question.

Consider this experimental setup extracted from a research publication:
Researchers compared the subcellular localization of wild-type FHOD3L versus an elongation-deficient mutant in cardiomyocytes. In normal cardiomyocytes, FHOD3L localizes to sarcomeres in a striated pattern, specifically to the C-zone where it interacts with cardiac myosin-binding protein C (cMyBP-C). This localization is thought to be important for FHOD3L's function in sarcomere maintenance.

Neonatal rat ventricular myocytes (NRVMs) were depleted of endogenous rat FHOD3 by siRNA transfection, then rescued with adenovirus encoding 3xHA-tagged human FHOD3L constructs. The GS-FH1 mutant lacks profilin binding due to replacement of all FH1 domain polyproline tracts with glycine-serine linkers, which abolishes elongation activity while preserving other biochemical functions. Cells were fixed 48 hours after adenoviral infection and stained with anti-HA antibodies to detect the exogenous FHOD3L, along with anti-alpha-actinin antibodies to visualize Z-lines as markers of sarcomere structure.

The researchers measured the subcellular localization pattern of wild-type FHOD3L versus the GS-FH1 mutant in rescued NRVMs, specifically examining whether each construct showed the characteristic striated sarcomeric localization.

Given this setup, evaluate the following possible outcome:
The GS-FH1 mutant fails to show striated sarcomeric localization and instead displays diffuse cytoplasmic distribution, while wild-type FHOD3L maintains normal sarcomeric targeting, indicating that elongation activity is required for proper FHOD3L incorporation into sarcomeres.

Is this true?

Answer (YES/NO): NO